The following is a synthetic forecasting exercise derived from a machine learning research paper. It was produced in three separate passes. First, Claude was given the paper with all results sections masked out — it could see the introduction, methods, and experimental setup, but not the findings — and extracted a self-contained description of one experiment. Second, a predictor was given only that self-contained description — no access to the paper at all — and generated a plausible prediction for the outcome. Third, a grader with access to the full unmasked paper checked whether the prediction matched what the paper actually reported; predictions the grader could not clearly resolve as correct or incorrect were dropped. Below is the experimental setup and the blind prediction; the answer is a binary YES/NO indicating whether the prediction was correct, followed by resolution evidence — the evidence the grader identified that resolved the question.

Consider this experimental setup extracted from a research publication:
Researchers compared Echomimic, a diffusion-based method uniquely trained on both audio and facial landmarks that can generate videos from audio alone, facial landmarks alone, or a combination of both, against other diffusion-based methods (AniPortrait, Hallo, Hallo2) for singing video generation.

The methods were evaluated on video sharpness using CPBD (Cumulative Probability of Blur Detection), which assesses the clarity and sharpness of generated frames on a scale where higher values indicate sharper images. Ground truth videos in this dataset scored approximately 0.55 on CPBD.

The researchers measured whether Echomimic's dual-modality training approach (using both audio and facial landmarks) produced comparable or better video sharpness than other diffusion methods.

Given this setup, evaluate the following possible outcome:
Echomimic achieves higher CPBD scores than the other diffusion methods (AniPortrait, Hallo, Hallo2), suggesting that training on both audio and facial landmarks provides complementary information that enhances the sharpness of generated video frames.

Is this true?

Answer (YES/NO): NO